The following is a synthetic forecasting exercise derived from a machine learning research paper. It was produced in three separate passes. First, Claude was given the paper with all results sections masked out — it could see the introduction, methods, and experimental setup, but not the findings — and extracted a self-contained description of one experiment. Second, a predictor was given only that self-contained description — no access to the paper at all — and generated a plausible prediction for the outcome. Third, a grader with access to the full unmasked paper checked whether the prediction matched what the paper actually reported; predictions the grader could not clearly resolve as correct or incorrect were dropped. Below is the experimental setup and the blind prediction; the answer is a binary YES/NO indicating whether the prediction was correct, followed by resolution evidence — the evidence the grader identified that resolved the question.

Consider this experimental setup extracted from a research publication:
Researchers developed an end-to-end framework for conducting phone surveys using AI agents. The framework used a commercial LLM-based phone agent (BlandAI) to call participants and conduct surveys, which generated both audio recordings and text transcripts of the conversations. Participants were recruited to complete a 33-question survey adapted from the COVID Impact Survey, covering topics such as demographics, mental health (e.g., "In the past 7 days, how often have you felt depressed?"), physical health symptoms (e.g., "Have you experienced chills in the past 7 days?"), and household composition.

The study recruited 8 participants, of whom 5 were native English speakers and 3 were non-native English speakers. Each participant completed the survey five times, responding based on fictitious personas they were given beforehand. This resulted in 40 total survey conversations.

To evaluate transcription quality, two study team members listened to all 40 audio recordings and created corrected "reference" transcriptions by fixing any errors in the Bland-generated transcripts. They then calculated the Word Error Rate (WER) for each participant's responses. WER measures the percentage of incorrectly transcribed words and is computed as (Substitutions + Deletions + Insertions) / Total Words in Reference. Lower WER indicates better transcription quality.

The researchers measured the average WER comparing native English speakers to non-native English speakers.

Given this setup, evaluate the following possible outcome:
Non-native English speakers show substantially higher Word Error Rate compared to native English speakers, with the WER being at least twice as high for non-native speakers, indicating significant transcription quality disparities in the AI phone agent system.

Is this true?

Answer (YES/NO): NO